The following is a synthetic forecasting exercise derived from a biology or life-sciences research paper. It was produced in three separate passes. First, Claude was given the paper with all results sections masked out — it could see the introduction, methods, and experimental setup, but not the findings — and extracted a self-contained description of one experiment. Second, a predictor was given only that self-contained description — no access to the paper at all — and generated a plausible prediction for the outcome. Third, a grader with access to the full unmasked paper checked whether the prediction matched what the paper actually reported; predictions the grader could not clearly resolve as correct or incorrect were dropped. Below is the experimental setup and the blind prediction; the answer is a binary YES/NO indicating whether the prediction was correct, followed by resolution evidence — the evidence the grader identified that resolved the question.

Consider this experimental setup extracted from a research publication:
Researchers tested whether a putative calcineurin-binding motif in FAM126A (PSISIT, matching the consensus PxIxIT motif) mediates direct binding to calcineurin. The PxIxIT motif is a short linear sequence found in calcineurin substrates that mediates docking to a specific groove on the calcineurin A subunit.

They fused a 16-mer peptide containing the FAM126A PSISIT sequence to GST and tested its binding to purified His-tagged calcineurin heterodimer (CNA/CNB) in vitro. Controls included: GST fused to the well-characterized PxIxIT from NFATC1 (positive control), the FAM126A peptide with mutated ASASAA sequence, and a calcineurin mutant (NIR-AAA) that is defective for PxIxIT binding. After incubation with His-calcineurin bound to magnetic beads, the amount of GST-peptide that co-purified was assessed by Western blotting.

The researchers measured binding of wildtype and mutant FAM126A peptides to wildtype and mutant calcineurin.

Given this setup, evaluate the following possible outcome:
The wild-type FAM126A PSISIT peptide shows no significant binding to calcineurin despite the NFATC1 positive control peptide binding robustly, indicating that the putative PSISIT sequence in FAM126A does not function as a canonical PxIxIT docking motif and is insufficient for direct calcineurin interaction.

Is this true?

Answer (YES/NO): NO